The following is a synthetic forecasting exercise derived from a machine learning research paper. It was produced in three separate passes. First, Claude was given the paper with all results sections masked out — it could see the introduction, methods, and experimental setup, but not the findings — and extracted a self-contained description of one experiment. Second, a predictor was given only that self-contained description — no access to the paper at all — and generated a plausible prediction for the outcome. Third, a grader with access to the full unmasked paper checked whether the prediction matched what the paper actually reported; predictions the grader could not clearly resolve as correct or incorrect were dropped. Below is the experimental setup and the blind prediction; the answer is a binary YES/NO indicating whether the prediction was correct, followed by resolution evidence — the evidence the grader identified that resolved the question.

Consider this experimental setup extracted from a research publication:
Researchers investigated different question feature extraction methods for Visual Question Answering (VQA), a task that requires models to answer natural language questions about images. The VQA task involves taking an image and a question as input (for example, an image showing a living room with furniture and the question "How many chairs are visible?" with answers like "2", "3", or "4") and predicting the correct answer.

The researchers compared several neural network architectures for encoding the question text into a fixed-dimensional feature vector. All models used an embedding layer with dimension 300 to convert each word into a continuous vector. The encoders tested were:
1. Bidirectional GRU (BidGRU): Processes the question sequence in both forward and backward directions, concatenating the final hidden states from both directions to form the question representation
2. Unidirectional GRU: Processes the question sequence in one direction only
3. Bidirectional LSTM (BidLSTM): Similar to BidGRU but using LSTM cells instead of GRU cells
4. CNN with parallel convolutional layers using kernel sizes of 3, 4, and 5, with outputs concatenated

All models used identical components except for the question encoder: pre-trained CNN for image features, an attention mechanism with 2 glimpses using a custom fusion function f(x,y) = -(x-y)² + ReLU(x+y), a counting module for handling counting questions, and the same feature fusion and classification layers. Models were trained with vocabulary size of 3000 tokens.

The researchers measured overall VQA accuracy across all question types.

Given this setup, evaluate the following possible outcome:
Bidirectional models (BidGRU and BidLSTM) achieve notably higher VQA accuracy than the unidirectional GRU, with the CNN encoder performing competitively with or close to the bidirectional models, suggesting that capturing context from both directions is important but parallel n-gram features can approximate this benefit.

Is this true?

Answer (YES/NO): NO